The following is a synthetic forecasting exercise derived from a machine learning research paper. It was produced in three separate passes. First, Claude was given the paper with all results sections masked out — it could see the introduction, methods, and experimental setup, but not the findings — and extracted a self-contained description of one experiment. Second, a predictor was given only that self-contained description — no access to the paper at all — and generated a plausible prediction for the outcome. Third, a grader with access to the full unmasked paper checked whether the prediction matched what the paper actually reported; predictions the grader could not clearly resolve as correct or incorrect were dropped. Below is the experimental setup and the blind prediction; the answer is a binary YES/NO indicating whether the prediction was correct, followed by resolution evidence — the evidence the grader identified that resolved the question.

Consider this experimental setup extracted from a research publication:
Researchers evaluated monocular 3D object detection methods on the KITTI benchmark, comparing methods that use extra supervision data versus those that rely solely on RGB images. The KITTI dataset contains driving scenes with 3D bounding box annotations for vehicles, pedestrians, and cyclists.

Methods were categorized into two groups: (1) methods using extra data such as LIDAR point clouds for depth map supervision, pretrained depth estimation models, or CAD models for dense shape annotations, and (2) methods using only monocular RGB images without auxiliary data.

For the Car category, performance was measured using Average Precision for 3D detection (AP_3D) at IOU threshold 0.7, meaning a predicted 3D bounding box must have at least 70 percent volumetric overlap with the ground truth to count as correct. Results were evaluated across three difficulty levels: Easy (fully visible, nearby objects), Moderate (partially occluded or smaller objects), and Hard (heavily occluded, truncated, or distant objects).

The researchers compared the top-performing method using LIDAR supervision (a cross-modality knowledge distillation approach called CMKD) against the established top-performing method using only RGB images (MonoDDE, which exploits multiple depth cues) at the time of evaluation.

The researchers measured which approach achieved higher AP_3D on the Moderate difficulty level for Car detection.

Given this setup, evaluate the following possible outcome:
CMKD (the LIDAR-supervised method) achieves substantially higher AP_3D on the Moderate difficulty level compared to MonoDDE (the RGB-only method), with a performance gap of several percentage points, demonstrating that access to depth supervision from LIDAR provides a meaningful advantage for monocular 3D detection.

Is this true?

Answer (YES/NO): NO